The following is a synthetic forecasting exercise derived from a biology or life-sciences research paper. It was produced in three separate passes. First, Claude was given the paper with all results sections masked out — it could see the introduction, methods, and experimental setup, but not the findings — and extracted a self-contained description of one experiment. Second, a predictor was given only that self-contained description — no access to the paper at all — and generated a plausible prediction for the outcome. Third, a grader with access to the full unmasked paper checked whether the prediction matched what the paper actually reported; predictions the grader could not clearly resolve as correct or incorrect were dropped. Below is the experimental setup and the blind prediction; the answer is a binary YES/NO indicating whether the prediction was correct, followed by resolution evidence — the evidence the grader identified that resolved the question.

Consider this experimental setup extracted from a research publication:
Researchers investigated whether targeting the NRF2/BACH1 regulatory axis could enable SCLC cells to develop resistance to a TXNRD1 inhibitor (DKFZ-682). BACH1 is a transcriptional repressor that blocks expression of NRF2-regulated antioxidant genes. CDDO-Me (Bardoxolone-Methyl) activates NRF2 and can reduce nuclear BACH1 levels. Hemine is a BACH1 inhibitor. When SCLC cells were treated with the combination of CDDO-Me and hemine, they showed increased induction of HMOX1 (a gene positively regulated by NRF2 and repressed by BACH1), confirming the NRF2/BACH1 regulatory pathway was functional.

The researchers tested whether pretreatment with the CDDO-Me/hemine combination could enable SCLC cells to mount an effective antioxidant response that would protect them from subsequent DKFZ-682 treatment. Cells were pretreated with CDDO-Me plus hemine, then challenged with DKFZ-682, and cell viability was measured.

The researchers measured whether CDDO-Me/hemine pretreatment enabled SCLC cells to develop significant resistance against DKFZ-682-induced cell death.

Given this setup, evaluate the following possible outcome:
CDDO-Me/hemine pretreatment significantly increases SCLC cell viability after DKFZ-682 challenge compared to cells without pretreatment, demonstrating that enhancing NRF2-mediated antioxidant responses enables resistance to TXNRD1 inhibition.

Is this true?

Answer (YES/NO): NO